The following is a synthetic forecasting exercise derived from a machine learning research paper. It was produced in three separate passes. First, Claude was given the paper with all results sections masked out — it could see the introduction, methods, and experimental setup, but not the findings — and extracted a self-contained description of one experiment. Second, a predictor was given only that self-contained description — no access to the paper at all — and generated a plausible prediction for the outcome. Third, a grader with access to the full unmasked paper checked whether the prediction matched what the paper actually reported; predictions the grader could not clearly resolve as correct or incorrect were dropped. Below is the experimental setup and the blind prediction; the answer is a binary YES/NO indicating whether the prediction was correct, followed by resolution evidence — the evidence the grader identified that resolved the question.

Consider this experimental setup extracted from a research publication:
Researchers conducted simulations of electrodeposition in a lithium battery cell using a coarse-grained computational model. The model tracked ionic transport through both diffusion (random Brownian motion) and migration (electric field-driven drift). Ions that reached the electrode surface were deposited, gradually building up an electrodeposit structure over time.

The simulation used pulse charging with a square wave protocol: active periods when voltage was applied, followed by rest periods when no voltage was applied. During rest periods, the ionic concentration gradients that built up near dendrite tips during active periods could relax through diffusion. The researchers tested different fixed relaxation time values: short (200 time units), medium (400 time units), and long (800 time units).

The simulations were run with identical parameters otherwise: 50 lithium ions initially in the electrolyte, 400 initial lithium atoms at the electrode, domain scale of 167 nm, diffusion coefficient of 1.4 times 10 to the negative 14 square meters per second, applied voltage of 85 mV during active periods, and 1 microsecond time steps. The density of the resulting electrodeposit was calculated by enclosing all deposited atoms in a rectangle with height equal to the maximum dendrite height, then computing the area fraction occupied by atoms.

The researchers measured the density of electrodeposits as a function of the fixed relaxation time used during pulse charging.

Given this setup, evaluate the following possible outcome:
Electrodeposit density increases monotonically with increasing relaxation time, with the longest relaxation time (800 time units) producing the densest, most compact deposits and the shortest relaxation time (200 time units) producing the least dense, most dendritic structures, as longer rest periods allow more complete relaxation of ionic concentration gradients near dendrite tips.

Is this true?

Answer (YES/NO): NO